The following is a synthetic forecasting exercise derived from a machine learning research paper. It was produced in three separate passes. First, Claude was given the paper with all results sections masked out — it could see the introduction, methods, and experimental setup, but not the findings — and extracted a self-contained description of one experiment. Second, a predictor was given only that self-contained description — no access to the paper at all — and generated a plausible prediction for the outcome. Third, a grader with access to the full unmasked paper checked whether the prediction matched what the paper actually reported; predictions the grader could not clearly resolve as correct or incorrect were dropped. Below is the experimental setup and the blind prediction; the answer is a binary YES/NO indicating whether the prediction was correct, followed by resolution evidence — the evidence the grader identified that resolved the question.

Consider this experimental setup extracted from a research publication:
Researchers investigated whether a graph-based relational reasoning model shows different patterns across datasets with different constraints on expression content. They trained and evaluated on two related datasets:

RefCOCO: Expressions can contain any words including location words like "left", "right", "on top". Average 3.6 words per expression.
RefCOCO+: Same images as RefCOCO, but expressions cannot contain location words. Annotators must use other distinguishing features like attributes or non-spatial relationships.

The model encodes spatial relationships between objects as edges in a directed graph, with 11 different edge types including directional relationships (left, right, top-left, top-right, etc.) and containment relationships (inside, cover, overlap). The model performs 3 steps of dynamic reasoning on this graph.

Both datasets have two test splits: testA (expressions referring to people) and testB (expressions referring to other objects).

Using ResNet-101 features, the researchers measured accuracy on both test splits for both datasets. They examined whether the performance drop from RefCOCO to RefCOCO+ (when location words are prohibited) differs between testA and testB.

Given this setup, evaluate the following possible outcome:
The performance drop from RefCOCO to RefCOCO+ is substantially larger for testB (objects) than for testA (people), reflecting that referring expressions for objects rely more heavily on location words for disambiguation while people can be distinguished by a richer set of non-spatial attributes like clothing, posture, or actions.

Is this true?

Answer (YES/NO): YES